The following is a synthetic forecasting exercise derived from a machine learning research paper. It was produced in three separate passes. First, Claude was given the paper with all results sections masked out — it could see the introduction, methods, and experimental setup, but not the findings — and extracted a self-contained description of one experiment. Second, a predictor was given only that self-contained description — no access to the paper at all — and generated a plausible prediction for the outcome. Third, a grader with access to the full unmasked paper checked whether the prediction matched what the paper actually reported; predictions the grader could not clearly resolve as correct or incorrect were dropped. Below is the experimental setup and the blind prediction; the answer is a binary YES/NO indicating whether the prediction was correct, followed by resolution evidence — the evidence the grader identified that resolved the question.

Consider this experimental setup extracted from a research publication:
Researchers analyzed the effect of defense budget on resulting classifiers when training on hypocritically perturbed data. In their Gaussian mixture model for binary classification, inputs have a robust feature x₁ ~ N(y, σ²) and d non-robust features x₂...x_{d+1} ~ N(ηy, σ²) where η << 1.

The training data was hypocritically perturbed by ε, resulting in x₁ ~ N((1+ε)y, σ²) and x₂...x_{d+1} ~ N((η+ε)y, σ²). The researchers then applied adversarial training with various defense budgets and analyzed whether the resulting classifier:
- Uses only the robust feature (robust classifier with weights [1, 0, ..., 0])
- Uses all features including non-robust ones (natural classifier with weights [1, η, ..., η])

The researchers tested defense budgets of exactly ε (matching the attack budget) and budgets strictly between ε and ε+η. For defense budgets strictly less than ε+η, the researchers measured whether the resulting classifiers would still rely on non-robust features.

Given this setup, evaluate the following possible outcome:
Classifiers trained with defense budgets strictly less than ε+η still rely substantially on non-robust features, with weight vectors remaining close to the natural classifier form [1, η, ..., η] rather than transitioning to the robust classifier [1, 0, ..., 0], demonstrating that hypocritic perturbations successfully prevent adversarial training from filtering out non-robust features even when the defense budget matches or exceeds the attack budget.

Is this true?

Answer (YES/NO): YES